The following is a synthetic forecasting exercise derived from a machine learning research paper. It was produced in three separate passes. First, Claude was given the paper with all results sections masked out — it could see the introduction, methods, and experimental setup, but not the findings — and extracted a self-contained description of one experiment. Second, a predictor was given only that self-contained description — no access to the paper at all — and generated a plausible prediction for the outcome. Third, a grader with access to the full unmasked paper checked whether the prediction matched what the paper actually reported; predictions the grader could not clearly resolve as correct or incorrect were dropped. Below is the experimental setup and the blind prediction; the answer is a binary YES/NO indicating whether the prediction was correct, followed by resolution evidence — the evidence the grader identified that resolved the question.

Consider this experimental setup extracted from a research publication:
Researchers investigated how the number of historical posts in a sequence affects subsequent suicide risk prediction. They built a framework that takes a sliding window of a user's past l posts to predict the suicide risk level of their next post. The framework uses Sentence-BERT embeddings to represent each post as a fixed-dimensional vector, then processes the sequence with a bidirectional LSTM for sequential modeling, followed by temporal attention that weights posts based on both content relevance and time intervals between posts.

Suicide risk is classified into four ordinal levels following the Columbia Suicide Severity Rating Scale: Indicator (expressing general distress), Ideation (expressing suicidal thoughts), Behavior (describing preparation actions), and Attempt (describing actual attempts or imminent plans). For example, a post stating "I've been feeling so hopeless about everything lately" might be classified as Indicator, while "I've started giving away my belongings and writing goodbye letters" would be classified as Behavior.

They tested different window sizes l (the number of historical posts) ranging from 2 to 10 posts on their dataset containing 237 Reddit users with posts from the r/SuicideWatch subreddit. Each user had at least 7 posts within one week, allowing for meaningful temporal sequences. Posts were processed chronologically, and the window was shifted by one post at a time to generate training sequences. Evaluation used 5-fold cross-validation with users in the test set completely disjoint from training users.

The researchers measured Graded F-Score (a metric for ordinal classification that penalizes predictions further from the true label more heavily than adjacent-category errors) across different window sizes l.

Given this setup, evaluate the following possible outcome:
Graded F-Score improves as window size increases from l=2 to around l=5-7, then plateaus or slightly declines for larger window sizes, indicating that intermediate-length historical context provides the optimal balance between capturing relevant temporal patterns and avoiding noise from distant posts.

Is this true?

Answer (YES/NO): NO